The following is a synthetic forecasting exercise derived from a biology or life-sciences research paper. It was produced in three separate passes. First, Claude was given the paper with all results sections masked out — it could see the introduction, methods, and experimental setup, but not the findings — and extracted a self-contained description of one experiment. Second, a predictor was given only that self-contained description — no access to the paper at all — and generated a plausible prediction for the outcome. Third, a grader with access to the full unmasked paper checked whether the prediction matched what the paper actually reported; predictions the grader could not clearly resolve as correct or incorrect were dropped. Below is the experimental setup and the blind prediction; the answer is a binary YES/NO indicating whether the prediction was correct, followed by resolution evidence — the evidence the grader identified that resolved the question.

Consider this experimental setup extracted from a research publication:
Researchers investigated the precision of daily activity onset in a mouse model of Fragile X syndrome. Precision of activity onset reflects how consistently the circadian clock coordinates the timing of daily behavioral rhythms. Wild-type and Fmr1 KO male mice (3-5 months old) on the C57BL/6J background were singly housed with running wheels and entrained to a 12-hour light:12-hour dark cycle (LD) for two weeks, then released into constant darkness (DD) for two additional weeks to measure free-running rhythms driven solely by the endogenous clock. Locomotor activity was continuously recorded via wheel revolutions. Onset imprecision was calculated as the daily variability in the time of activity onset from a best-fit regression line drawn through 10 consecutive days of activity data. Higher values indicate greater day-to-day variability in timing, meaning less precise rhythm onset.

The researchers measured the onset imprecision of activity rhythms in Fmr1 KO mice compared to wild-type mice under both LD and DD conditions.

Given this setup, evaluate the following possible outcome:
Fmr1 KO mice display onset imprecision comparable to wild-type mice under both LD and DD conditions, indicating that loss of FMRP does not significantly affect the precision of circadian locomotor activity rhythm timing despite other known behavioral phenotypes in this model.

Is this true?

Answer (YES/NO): NO